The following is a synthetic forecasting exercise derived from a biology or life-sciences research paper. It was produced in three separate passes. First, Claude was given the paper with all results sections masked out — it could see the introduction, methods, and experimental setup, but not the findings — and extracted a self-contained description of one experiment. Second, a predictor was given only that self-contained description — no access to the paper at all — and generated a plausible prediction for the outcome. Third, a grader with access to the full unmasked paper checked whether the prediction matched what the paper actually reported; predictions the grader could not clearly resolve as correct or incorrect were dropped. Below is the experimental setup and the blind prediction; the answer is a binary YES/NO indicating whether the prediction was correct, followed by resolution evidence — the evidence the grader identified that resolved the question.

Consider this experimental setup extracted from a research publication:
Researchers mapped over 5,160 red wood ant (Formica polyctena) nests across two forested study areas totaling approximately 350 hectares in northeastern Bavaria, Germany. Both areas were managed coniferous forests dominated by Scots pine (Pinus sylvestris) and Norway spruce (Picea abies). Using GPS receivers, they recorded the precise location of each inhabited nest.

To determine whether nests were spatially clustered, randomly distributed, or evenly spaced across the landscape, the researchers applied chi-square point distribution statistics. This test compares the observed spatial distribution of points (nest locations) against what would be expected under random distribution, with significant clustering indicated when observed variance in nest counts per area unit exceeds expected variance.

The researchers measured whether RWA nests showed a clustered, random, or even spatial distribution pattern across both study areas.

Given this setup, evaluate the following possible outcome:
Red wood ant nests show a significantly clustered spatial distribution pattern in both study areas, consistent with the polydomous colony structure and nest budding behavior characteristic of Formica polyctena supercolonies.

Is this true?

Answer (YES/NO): YES